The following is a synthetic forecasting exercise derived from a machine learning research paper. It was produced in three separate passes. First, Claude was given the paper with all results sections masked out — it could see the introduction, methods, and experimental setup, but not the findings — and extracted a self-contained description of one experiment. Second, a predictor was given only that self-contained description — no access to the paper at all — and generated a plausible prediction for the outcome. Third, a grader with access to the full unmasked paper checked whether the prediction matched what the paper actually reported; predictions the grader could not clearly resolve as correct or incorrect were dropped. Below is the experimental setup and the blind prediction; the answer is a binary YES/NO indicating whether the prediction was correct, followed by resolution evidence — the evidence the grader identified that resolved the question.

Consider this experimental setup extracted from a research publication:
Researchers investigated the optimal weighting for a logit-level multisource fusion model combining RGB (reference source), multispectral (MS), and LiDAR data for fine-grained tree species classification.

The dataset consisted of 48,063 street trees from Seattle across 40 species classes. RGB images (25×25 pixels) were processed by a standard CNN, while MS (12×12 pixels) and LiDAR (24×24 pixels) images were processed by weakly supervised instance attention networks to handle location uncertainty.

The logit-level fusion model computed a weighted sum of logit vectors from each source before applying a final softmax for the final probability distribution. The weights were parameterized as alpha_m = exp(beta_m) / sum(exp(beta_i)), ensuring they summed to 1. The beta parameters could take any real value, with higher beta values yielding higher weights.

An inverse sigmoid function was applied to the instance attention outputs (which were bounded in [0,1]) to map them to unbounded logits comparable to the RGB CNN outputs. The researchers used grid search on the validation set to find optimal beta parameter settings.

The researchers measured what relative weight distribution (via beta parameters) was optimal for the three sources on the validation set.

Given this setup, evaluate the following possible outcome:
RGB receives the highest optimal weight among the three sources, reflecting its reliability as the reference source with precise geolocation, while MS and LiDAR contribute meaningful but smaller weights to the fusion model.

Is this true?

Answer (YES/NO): NO